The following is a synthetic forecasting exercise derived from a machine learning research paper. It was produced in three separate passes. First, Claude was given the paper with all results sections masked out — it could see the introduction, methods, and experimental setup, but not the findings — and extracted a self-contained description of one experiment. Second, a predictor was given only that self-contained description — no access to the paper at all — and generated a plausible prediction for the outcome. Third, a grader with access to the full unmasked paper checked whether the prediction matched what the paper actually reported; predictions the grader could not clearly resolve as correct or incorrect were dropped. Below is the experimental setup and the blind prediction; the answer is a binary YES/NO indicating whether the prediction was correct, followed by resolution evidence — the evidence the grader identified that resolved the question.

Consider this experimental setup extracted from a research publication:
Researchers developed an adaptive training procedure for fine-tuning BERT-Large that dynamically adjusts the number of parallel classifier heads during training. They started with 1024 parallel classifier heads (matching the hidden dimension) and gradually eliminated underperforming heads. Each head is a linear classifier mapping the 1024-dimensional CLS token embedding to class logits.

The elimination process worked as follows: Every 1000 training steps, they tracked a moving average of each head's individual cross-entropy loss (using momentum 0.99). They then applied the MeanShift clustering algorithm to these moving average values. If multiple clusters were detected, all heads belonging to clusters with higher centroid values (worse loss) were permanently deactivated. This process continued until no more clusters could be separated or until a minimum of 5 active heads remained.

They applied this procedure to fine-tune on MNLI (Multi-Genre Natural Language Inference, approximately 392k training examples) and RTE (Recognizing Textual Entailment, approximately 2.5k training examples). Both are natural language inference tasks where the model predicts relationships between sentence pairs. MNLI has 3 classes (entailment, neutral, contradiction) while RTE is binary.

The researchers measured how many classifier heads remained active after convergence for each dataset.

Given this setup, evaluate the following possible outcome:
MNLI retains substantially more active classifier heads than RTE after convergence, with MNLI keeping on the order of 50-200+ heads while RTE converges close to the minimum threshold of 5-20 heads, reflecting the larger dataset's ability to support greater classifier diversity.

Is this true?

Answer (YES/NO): NO